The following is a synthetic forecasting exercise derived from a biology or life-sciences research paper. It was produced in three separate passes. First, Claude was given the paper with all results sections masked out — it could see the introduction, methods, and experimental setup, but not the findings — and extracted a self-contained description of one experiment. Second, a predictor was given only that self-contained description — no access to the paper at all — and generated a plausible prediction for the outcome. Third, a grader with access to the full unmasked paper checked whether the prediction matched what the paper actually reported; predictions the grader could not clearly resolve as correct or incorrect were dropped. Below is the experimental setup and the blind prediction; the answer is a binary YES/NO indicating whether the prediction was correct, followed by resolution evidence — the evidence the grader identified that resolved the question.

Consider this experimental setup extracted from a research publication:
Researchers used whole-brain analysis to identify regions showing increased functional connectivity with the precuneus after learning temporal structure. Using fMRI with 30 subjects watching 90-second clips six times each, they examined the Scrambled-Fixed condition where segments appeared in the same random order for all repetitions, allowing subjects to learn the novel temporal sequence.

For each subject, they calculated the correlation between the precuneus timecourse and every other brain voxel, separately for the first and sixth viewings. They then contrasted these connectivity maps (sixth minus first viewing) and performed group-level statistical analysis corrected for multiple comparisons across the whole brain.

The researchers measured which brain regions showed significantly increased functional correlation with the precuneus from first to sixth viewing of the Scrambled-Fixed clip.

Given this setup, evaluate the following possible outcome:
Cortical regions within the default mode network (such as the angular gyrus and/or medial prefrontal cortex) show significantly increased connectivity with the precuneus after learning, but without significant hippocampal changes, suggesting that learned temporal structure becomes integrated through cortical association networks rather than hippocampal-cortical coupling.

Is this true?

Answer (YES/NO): NO